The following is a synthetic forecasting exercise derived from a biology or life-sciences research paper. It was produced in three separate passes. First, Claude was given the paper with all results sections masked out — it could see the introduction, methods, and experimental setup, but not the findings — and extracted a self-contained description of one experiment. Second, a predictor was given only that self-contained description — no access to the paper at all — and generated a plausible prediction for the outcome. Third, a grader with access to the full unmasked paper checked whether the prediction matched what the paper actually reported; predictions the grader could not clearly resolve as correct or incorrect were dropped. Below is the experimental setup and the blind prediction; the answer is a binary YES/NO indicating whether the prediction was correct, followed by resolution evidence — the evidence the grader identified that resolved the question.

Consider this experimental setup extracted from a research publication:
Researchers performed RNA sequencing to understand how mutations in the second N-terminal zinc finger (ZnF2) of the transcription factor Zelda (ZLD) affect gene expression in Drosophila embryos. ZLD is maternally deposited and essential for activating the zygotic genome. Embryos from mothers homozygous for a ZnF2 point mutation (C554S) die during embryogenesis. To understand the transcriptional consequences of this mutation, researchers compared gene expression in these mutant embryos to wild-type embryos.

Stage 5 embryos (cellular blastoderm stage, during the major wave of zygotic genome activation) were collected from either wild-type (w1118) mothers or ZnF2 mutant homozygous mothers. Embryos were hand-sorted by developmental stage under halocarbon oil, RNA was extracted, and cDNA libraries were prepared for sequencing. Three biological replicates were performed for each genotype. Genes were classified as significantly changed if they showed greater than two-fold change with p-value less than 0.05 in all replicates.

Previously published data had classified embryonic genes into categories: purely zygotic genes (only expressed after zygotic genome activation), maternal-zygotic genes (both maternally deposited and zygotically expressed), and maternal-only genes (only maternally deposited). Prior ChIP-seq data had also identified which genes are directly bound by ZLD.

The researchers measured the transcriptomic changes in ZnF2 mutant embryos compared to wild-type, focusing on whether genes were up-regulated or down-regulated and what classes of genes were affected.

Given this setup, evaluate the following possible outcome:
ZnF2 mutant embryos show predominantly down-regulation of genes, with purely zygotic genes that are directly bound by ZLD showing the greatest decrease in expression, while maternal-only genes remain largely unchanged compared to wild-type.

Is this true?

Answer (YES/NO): NO